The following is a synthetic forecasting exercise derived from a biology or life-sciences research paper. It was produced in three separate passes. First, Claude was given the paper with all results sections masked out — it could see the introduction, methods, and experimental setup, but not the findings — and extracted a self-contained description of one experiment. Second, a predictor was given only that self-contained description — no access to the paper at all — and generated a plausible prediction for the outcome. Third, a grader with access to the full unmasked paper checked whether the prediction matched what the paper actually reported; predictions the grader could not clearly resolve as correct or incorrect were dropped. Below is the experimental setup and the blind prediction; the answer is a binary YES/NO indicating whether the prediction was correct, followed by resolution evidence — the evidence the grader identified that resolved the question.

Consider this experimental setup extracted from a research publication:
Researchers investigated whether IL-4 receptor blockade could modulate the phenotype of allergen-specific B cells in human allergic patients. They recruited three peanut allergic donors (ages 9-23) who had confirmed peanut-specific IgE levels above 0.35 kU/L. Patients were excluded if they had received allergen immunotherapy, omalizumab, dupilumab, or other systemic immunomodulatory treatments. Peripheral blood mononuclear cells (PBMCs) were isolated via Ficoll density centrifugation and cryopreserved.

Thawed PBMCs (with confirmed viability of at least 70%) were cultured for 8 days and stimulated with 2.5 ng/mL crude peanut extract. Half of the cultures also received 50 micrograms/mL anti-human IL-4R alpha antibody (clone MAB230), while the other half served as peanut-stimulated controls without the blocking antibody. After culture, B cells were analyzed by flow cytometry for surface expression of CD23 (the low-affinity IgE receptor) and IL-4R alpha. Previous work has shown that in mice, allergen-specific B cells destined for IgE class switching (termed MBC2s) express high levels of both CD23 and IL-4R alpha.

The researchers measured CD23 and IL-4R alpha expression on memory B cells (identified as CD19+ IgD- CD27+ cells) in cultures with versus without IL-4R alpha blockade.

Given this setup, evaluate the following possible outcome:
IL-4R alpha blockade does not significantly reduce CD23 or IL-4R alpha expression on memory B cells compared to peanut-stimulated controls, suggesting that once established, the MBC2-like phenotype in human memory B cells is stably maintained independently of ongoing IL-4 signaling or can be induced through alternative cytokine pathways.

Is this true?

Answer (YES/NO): NO